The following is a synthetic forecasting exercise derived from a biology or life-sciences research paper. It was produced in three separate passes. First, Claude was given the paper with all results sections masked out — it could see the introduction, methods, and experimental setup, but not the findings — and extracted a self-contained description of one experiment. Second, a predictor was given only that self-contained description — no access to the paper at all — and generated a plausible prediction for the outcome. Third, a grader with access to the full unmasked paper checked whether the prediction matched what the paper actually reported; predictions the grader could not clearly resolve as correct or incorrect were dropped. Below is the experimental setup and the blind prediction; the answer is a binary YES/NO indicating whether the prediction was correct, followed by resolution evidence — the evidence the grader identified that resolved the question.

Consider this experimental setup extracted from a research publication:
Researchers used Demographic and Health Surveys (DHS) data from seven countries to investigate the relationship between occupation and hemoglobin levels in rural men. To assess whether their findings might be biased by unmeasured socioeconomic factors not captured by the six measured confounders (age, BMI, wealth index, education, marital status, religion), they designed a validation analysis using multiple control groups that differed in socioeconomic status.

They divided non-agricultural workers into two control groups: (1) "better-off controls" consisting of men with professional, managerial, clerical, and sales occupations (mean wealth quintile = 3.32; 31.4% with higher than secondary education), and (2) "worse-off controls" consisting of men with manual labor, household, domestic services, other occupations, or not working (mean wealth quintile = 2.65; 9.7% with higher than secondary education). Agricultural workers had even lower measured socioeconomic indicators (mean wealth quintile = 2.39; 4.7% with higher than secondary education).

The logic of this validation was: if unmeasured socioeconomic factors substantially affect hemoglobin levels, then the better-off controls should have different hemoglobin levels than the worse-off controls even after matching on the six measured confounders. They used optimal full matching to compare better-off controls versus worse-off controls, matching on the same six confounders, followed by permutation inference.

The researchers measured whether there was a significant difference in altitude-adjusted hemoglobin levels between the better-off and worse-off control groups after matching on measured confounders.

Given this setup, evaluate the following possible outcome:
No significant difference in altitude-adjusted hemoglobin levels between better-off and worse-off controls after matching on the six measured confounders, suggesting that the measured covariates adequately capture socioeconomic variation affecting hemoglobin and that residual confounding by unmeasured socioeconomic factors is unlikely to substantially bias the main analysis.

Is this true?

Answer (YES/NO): NO